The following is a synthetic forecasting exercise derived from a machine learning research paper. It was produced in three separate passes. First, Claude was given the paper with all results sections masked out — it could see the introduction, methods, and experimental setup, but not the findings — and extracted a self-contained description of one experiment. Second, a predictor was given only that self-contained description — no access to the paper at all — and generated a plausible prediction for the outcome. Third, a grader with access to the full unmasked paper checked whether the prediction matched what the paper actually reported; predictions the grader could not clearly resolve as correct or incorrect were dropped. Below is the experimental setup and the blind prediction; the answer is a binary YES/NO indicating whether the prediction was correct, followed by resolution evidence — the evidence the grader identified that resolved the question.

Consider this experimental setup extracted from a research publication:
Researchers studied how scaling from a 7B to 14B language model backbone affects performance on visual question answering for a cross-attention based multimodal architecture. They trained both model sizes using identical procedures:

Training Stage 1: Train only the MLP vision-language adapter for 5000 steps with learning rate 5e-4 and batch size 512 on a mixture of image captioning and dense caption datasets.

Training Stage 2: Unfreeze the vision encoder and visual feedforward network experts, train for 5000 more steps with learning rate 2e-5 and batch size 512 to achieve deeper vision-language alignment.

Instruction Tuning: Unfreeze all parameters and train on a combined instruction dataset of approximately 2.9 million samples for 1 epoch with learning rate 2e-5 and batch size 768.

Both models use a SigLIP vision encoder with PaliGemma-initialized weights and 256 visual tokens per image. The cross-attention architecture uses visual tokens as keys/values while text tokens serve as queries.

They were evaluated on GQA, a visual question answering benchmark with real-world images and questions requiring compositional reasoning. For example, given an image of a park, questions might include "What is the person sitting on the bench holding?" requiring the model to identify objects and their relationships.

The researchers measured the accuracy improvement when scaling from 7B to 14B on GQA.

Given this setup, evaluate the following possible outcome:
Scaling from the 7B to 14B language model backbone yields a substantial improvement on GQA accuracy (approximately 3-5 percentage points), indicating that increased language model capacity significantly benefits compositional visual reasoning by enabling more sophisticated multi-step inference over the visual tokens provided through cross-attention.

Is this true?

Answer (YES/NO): NO